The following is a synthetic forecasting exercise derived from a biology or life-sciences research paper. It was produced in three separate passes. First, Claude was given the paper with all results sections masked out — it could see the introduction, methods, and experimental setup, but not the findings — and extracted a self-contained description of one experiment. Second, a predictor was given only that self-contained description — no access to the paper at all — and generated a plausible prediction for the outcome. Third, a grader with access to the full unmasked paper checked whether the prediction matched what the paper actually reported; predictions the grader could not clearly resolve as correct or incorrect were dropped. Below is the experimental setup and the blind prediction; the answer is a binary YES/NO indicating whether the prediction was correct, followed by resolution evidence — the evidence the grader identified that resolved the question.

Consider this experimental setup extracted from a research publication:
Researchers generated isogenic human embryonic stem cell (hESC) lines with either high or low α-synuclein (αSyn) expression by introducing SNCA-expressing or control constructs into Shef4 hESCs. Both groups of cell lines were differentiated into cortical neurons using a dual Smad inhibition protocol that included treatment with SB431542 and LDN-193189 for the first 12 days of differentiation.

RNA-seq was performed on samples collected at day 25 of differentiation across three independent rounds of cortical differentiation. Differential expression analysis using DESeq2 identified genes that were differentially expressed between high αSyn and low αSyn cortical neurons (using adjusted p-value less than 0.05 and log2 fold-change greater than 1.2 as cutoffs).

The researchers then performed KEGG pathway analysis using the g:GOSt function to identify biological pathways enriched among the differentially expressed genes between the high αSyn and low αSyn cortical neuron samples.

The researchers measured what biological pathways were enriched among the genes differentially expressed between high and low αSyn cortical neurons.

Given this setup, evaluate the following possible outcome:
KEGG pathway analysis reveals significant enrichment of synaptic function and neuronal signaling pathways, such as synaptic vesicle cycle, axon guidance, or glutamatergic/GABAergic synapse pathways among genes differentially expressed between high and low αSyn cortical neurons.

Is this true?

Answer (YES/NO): NO